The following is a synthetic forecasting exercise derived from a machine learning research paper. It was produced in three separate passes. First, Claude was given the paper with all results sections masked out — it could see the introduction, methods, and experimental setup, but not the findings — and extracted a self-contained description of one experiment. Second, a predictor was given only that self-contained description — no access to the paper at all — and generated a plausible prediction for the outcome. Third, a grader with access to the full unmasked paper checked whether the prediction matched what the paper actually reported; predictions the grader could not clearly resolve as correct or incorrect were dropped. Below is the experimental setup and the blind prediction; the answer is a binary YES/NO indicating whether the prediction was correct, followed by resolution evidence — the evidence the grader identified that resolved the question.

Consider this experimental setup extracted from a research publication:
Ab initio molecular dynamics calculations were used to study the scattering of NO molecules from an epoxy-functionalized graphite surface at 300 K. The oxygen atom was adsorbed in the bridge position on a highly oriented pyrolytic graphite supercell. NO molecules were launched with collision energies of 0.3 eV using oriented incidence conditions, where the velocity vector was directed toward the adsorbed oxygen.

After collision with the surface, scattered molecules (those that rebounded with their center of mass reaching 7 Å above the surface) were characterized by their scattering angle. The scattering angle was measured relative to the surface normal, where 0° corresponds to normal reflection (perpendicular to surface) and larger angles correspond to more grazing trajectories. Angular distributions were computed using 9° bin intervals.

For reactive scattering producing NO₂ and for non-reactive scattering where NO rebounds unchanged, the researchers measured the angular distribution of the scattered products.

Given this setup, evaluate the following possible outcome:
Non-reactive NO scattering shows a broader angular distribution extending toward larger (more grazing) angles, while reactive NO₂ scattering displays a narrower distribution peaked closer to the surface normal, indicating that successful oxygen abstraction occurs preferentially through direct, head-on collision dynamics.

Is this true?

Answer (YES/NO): NO